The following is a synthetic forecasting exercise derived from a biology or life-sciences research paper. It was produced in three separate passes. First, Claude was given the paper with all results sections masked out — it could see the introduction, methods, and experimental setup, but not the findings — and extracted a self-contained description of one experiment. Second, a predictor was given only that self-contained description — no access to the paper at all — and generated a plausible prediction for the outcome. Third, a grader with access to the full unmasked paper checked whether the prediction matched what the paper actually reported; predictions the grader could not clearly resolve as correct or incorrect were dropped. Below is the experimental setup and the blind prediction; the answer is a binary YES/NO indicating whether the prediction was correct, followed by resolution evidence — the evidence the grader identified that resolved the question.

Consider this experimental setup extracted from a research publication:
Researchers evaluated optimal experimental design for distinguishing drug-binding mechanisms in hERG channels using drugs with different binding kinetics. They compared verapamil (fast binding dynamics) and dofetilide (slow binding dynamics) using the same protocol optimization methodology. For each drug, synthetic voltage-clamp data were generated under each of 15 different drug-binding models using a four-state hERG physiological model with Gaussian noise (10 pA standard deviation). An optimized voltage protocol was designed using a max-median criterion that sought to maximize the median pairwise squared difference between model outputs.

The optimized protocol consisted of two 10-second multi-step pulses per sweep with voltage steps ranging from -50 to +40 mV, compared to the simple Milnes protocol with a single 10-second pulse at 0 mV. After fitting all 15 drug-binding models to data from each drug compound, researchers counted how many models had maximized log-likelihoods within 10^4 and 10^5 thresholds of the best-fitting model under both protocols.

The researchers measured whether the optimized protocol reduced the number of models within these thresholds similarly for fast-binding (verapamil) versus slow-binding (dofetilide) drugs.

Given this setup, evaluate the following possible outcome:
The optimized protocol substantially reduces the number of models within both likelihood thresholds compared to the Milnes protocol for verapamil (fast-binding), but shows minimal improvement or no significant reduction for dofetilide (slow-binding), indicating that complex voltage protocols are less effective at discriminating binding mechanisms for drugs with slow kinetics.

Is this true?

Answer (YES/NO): YES